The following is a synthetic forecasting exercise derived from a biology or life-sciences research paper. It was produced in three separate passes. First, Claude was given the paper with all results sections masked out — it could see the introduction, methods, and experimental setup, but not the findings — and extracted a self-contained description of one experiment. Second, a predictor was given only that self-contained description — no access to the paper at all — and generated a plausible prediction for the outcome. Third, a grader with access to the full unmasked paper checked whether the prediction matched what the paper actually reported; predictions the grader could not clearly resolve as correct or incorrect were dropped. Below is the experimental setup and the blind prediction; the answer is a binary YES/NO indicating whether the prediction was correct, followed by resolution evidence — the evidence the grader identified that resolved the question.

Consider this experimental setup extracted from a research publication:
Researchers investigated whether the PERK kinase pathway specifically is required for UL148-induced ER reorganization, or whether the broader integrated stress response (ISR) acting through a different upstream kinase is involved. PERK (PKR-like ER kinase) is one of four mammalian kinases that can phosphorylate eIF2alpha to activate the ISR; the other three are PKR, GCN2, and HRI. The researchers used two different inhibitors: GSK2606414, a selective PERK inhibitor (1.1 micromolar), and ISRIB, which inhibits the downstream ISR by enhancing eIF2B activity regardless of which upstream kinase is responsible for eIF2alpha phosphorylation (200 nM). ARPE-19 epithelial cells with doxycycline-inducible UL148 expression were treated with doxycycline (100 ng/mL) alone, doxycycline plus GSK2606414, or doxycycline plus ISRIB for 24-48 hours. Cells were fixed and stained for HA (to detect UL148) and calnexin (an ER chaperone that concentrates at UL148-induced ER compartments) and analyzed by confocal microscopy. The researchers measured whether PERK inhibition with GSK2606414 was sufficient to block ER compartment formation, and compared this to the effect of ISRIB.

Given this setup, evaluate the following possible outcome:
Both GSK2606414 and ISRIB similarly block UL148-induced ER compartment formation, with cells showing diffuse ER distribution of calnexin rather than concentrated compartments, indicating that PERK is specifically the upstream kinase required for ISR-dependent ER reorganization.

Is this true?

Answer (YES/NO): YES